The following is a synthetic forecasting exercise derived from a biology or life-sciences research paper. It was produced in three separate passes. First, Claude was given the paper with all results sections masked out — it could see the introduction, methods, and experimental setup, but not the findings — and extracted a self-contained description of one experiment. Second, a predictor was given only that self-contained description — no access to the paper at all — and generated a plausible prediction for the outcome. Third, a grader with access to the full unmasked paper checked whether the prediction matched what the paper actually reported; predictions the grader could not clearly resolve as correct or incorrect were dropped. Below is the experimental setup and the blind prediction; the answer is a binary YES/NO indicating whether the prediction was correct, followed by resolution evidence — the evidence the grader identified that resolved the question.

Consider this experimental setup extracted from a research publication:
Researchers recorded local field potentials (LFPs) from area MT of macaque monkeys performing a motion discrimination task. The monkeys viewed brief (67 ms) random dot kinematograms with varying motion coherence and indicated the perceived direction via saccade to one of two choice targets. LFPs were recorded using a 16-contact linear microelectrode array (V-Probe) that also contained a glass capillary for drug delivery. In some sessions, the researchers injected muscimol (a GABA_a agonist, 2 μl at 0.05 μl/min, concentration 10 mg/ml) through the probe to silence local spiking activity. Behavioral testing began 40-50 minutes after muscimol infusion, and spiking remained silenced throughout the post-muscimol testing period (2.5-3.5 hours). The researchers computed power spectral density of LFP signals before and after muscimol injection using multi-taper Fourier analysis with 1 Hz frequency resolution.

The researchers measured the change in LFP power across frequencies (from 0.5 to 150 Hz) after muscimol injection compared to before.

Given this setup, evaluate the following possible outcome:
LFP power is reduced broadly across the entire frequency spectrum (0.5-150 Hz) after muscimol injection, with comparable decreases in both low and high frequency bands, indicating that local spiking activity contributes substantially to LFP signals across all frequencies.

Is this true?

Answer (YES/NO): YES